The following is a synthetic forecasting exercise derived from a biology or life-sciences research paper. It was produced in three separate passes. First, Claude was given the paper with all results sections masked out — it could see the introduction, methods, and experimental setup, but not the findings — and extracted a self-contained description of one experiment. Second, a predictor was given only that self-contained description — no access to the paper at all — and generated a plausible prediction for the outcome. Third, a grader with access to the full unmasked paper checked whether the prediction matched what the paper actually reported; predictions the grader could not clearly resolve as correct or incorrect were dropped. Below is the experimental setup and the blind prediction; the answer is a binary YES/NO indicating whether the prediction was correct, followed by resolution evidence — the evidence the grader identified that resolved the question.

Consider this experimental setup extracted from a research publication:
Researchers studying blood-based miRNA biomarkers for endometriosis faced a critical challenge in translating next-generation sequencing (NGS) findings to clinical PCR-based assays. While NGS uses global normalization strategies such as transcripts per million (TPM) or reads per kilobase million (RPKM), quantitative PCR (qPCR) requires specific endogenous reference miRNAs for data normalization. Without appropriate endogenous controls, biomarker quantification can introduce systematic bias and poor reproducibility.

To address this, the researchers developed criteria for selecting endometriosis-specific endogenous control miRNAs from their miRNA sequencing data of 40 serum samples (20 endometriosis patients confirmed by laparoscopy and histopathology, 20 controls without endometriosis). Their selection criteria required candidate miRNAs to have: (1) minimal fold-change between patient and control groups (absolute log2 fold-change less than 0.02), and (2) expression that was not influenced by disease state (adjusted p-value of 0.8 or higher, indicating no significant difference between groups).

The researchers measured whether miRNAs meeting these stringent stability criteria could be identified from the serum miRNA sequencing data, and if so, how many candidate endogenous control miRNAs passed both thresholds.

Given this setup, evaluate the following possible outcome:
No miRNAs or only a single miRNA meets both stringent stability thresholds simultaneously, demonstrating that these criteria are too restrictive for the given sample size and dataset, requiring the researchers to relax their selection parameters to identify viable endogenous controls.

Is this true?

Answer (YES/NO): NO